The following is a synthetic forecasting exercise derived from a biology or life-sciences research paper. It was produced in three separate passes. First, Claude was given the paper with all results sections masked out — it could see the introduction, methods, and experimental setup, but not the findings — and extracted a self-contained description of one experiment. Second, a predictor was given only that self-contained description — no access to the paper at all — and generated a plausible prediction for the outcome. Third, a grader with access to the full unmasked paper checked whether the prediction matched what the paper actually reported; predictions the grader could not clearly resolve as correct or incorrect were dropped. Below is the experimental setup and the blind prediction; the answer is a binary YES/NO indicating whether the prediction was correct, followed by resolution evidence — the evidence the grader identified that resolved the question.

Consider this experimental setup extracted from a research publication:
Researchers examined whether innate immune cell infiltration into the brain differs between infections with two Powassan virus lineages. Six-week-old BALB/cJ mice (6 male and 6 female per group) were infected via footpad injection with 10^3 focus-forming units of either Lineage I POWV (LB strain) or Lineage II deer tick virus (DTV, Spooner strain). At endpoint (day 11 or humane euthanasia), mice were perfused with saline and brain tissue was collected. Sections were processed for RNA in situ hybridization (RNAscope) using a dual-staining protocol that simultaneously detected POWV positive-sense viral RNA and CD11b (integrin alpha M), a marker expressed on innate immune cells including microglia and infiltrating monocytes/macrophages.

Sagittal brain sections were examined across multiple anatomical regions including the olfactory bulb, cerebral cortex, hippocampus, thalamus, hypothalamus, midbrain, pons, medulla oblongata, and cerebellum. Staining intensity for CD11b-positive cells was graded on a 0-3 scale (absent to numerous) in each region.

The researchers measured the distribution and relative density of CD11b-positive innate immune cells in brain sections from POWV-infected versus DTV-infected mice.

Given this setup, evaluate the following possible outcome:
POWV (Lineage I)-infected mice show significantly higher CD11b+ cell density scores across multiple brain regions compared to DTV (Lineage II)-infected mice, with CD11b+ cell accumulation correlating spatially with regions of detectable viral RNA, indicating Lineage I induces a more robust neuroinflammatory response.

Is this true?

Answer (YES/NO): NO